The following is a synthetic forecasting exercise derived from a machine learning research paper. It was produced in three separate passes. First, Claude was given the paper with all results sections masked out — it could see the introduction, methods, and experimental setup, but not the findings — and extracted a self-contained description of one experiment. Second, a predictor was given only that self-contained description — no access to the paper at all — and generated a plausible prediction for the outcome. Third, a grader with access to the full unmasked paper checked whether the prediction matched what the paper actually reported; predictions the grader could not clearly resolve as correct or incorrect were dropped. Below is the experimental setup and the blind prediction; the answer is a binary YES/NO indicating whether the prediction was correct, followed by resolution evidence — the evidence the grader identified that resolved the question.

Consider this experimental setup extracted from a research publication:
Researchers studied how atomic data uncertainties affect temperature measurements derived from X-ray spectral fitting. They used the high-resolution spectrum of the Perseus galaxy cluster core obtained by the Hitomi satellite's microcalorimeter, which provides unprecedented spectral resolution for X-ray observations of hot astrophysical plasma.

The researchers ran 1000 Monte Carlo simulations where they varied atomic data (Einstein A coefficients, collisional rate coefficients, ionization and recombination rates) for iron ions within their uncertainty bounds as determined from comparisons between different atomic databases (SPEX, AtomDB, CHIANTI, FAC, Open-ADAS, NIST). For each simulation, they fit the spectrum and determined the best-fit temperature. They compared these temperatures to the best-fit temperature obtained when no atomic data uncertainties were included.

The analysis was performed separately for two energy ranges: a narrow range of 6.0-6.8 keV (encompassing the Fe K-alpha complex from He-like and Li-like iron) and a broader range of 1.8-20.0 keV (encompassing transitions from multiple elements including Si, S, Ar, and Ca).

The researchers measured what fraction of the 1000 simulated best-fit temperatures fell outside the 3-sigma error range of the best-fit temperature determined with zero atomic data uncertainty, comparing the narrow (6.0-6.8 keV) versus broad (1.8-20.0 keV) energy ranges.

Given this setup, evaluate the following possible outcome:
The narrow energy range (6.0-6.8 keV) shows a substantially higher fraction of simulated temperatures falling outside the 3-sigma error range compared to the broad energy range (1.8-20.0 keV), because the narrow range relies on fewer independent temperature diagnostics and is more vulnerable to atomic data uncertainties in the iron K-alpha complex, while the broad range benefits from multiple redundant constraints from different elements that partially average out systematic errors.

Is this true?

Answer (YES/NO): YES